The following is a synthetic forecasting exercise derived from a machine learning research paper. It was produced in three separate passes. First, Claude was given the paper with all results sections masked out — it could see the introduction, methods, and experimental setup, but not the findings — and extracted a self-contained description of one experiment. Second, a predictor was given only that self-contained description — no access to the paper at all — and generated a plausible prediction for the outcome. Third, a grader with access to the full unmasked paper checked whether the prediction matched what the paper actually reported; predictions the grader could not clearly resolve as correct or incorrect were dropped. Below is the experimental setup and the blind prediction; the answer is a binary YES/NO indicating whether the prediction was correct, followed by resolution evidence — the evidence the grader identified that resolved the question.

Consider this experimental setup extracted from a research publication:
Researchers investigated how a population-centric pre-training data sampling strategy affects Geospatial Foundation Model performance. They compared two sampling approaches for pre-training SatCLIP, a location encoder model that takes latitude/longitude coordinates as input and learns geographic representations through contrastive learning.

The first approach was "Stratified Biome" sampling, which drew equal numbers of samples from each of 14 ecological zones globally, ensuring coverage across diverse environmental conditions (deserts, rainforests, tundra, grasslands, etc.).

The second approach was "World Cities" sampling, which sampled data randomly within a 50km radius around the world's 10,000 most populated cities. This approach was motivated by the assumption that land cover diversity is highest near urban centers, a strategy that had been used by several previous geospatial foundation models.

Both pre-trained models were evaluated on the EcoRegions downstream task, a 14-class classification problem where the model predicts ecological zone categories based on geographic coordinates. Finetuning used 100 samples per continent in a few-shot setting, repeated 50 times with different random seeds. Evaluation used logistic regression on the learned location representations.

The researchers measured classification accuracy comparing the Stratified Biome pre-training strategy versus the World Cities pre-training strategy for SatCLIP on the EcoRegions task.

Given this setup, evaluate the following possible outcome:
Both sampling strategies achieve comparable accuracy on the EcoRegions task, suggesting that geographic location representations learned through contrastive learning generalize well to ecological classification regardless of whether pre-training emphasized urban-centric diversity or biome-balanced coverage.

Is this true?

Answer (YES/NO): NO